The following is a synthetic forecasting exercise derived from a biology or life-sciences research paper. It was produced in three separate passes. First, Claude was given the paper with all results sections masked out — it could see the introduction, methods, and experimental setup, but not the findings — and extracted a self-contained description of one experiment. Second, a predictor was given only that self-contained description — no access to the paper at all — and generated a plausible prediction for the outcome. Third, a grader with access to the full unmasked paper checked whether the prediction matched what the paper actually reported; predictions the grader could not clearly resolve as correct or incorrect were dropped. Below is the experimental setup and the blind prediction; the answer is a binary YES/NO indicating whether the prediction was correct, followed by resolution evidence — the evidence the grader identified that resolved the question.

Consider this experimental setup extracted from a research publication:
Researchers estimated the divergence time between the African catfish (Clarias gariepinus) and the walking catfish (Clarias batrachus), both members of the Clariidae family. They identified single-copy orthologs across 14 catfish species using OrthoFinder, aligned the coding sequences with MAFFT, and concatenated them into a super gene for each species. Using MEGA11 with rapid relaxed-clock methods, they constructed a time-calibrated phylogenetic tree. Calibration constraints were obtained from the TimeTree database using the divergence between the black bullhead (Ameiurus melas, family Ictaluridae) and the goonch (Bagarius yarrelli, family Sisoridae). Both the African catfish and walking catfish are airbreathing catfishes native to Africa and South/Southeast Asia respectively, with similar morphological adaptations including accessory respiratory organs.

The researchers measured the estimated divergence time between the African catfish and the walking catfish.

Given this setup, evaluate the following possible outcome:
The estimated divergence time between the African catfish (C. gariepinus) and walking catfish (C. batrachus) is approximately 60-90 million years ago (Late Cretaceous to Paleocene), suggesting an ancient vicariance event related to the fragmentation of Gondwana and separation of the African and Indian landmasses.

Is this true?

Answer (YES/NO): NO